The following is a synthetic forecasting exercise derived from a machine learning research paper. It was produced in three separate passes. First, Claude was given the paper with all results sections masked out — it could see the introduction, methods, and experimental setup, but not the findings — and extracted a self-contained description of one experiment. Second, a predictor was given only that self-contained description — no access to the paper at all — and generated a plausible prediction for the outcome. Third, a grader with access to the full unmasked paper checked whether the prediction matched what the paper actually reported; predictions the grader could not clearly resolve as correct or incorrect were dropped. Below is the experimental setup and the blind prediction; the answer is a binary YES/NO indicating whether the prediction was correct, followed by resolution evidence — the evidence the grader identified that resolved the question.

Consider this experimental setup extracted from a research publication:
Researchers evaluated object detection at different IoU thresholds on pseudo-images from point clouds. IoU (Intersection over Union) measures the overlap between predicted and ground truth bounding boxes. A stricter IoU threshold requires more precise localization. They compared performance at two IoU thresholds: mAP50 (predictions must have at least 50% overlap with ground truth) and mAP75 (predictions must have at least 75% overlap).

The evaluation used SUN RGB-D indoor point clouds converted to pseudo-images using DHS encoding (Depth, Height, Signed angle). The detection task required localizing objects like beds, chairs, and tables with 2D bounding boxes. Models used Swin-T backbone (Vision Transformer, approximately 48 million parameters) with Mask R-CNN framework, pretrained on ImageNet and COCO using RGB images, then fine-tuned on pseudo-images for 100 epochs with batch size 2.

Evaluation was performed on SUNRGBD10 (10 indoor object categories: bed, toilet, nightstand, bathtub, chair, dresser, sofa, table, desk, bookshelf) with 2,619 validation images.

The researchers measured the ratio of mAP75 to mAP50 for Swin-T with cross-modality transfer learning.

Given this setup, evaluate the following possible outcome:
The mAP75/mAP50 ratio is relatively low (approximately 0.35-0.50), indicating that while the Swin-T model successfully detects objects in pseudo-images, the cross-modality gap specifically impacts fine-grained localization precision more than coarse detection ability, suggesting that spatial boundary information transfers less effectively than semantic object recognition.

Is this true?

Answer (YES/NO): NO